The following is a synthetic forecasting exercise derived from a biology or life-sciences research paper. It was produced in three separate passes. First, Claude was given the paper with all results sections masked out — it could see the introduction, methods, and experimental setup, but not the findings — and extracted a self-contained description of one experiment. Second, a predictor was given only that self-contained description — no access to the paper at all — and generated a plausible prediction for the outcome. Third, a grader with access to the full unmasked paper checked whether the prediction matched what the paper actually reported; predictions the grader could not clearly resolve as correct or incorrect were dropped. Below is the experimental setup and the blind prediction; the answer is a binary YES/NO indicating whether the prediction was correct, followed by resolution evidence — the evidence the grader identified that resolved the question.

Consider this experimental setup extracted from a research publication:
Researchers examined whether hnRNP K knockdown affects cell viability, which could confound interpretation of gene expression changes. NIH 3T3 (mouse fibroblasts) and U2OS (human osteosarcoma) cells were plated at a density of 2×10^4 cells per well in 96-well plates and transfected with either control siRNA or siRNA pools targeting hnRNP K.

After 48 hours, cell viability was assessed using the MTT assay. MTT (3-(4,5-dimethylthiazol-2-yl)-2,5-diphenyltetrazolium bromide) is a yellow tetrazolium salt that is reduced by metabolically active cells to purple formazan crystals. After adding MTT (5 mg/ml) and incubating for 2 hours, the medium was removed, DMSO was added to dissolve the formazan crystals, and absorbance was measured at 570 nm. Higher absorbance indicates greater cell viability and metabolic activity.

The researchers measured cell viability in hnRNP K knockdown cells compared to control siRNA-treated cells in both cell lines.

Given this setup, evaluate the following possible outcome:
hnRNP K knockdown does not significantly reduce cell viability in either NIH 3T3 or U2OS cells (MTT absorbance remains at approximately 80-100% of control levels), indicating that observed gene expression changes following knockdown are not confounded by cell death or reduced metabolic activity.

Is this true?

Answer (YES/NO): YES